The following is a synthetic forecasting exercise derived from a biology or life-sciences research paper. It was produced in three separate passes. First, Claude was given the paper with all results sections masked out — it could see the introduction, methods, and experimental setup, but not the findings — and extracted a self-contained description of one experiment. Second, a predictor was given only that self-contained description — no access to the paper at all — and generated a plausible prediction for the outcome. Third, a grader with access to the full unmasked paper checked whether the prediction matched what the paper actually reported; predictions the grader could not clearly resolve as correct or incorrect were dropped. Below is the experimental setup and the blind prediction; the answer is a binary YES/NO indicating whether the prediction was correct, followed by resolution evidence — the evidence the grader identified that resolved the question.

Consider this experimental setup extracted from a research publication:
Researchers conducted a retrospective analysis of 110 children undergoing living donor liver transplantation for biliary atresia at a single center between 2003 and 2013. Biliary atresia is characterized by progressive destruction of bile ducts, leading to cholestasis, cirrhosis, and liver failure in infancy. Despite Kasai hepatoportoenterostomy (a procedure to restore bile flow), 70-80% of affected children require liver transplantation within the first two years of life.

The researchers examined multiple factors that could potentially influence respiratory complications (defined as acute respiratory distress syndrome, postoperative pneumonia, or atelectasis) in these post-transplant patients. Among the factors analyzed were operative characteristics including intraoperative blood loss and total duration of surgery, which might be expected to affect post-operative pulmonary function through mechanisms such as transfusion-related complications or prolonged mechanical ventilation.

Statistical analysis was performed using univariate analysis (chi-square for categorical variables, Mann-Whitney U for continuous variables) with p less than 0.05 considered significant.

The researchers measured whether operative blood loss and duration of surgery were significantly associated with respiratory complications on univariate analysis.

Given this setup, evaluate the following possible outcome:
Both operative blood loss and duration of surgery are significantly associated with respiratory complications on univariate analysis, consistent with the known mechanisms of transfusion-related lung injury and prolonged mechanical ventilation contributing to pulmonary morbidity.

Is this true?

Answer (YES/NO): NO